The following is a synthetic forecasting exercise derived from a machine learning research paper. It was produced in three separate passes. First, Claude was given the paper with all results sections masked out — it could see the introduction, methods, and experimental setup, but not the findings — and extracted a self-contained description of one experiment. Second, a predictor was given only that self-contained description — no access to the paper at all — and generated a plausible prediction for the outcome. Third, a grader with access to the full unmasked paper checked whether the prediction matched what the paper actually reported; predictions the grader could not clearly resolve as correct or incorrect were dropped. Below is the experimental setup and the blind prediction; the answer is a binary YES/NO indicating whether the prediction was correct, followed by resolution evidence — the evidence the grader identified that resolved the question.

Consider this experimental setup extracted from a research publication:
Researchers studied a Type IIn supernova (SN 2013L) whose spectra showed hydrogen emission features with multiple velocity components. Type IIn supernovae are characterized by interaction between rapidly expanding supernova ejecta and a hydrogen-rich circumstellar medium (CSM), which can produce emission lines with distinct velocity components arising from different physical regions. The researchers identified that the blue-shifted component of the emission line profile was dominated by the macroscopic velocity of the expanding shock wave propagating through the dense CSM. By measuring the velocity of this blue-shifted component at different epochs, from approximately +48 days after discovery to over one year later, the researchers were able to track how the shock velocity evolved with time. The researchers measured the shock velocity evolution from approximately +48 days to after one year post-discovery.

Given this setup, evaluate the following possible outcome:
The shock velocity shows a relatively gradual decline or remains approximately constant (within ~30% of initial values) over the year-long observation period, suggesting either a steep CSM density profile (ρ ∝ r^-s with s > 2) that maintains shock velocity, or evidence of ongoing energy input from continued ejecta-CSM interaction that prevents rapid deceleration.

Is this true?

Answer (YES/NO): NO